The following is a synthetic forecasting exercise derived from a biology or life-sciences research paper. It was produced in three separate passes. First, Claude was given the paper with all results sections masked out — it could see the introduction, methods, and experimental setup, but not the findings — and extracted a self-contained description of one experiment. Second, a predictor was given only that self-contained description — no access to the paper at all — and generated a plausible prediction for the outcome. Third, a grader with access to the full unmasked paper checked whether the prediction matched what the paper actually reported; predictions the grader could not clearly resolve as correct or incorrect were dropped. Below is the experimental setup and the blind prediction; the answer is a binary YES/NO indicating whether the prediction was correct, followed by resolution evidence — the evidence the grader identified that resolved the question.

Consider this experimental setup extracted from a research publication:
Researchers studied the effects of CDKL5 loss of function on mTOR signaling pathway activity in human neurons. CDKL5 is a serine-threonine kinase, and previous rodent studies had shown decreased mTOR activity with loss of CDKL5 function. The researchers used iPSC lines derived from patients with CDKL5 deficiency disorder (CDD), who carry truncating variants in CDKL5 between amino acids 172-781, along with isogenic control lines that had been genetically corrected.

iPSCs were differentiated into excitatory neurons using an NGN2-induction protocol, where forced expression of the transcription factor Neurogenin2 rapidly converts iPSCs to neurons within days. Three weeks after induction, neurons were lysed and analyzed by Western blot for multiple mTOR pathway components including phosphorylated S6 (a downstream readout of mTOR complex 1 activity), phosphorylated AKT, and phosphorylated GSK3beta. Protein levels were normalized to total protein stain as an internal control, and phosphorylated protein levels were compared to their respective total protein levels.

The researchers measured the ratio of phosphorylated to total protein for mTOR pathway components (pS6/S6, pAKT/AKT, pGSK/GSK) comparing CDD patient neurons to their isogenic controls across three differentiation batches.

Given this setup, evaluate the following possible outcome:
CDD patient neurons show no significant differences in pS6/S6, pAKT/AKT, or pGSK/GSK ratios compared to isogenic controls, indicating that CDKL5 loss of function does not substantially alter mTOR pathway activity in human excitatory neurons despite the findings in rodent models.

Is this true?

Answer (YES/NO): YES